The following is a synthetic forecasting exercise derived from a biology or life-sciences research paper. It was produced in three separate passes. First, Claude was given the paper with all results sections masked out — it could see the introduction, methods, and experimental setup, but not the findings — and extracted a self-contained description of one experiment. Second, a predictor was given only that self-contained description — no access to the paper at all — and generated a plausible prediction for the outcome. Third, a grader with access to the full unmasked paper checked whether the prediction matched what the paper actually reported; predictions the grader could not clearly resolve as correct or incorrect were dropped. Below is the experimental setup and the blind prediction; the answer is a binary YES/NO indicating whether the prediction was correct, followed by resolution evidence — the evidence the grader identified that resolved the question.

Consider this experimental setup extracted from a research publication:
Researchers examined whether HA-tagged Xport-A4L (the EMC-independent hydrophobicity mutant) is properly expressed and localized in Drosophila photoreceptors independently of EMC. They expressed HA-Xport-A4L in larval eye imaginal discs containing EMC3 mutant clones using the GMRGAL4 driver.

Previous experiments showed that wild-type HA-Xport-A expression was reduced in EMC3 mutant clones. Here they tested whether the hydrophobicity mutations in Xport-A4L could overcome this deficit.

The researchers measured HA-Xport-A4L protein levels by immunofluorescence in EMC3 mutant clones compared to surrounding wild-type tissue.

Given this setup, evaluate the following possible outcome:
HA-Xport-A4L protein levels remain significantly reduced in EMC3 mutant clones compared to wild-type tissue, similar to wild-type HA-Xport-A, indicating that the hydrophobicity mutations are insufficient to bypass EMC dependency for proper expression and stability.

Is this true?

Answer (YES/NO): NO